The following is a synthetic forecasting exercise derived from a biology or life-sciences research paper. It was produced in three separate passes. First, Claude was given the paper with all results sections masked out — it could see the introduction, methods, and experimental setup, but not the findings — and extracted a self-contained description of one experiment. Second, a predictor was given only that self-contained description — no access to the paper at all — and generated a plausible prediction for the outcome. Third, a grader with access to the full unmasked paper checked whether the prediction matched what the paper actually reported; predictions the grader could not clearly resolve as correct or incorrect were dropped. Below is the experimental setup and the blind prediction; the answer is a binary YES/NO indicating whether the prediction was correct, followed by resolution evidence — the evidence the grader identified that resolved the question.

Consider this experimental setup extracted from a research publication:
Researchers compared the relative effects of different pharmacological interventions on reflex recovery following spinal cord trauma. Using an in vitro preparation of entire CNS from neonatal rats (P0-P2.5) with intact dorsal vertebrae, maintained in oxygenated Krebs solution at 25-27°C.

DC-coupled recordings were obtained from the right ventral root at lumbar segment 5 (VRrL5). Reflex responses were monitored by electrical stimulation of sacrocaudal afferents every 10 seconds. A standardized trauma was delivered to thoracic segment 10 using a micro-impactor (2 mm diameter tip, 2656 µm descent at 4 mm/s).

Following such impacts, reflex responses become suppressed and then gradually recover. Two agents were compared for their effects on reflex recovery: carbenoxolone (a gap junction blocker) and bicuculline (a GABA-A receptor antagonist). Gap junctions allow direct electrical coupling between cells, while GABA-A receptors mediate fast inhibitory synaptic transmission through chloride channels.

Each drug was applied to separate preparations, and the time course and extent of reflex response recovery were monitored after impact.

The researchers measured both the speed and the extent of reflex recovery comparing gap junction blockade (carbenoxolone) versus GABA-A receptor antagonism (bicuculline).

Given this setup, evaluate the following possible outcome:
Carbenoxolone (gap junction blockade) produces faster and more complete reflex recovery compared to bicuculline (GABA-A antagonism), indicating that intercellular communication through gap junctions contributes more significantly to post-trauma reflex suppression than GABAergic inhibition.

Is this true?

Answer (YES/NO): NO